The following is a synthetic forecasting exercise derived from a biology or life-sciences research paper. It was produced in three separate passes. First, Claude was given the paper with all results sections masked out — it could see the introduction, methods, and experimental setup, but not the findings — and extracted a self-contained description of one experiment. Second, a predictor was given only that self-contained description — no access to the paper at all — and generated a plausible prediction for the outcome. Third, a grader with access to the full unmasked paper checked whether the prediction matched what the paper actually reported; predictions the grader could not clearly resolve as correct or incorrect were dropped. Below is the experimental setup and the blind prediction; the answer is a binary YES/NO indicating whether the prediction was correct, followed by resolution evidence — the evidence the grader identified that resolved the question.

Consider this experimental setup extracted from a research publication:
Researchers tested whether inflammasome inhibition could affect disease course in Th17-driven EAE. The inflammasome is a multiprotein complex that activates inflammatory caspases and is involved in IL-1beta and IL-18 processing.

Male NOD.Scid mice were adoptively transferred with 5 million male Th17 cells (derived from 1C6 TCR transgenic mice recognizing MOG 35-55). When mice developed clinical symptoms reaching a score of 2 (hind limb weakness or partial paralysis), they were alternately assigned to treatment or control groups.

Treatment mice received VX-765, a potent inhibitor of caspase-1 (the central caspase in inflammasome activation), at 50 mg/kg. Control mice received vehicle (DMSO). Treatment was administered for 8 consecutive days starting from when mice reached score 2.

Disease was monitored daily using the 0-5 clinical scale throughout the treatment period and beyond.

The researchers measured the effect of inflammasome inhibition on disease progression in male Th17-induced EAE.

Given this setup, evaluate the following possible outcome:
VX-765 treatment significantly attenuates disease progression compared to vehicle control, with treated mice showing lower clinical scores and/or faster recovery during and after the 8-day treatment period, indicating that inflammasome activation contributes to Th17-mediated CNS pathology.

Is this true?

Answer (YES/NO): YES